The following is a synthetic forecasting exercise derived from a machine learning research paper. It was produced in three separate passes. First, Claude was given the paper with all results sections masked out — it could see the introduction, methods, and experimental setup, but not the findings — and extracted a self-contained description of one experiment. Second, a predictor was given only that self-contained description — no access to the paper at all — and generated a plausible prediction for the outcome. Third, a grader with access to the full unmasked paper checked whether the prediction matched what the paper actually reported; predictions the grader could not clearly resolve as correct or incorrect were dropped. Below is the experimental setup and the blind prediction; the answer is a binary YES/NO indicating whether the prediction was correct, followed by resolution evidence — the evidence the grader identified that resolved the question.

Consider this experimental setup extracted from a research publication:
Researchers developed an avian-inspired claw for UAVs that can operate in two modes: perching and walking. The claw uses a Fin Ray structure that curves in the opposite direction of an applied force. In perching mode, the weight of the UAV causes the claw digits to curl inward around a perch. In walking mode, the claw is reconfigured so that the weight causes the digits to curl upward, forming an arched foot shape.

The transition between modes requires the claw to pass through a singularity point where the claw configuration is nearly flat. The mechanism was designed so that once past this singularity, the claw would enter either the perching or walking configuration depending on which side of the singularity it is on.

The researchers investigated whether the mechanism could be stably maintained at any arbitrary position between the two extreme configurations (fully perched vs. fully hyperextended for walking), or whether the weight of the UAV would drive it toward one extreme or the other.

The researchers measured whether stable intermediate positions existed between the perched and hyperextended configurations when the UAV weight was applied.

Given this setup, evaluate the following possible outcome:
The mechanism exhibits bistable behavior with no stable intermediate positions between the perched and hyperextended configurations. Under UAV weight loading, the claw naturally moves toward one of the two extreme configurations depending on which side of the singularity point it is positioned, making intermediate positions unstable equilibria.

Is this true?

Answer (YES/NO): YES